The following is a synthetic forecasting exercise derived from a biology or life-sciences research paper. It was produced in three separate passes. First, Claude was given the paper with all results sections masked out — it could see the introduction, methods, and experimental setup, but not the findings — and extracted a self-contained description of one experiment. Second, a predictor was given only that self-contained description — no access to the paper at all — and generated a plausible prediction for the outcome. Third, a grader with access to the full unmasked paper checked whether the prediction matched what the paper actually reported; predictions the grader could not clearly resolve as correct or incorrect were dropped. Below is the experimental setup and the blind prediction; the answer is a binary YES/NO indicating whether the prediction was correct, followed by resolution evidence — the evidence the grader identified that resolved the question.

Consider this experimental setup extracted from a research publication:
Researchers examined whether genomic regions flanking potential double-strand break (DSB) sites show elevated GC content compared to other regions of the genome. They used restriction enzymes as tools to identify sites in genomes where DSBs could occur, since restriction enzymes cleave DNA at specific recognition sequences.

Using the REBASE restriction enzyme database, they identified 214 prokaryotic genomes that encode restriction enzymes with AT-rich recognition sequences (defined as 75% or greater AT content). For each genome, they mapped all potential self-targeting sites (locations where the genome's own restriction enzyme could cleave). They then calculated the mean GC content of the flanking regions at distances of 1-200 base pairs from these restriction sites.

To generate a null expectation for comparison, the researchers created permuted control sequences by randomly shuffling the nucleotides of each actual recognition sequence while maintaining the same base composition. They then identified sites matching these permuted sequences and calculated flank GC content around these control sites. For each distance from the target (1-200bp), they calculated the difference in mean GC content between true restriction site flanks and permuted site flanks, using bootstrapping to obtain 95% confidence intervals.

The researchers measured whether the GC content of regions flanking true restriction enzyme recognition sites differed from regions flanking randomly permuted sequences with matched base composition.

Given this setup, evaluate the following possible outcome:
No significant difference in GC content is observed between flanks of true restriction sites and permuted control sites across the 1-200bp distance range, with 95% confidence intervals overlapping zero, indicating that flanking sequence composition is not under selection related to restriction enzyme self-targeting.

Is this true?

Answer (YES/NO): NO